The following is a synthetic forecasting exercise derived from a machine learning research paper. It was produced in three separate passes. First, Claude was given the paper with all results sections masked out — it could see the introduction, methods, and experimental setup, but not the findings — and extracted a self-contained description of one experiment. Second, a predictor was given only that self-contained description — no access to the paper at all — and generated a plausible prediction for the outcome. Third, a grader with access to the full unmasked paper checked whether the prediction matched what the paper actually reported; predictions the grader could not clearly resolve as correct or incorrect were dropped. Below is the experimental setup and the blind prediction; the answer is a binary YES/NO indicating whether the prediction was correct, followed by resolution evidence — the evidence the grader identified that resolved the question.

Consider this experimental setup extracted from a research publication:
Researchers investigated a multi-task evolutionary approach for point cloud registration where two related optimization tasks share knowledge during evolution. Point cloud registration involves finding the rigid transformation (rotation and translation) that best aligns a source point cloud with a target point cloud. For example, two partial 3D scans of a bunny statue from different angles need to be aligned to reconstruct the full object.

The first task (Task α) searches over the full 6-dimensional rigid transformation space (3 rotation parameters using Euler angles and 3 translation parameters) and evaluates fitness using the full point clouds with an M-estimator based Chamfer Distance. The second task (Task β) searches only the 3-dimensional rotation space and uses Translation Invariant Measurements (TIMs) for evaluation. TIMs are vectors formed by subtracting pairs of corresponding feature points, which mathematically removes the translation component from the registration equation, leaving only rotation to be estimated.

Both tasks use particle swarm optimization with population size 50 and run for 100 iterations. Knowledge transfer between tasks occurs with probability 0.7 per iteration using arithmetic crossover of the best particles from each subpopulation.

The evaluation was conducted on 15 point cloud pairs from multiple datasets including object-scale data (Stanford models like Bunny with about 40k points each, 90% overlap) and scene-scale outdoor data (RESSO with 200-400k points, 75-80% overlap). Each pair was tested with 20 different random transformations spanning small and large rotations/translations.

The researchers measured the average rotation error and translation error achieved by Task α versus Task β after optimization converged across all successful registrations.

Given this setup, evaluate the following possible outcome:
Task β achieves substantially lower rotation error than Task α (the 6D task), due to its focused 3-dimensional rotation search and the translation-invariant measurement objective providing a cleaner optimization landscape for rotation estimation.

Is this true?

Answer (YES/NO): NO